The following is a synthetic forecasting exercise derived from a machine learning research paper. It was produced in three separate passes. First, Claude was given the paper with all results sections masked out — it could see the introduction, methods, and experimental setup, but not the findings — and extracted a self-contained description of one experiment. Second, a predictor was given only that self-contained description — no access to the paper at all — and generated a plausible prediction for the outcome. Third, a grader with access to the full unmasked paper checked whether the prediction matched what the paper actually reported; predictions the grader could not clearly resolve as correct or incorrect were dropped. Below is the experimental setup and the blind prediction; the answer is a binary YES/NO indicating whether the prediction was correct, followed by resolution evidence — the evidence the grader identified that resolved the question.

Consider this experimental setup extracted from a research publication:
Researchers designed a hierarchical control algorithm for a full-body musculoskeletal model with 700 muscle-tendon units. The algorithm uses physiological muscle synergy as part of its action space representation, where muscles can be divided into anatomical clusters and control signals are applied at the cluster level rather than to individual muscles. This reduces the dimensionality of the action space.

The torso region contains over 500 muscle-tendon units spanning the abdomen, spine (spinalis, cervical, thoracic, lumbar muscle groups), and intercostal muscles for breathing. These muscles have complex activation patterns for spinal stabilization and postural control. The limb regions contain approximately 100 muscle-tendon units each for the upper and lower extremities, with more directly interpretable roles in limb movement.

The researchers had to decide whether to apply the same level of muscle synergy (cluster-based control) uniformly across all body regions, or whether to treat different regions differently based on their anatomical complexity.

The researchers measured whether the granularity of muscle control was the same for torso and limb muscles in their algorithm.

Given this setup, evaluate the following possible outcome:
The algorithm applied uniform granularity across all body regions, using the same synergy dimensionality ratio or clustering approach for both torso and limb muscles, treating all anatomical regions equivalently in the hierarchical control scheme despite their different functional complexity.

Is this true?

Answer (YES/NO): NO